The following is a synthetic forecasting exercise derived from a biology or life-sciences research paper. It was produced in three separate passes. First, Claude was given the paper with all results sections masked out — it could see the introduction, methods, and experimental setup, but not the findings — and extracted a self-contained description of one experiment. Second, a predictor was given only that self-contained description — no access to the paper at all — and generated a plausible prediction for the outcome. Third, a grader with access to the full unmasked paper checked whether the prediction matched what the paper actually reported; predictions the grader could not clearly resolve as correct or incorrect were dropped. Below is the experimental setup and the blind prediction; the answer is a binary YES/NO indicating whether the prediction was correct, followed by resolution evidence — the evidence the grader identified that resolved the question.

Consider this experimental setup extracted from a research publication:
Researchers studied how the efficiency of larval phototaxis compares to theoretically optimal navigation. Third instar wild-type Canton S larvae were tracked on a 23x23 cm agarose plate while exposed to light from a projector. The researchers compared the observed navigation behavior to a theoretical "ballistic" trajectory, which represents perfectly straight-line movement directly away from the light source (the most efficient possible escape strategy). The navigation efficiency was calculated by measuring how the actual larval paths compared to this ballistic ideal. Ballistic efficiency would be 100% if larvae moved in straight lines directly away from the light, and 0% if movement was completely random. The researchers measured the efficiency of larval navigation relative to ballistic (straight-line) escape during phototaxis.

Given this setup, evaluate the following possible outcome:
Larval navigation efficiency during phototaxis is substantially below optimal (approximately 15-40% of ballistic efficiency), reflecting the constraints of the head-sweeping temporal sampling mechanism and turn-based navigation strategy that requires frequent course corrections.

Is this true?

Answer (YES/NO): YES